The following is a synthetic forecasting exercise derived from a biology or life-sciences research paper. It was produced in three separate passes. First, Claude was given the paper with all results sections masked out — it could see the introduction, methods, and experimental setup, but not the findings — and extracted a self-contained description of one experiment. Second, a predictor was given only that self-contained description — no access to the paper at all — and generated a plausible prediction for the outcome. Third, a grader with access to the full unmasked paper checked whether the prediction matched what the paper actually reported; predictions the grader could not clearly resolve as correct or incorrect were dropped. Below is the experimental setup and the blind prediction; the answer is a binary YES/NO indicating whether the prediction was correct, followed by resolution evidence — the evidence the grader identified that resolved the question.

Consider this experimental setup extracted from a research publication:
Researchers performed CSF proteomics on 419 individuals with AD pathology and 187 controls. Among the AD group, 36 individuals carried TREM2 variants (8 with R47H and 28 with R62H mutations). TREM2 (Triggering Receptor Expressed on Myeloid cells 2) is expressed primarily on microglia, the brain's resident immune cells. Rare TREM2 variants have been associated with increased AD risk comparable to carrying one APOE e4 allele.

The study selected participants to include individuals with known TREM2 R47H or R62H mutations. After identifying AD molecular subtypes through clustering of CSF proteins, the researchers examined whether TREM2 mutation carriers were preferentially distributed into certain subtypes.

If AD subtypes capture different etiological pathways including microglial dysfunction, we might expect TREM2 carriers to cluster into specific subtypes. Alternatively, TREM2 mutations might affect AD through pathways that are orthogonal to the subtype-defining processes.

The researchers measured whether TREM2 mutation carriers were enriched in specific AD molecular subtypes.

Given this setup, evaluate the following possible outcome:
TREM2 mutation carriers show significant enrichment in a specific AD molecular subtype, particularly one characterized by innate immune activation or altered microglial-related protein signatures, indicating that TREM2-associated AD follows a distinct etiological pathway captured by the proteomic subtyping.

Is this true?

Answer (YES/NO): NO